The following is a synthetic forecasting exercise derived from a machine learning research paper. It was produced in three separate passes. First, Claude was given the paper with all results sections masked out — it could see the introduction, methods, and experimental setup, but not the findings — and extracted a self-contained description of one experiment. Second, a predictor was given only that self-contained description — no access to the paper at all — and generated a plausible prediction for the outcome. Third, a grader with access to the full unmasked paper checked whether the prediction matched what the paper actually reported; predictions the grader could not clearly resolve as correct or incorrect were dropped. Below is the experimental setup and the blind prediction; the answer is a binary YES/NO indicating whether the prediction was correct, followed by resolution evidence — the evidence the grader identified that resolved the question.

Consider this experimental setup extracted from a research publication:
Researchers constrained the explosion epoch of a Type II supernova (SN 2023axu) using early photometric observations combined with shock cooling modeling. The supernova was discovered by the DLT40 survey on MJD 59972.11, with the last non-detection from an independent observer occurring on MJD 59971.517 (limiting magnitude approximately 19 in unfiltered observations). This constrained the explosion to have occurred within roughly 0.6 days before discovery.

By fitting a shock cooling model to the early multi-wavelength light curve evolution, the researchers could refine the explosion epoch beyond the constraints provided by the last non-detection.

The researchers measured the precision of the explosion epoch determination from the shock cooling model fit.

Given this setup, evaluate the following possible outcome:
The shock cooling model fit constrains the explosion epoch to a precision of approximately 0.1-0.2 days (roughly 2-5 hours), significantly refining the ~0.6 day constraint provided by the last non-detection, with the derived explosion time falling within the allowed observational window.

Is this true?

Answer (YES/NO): NO